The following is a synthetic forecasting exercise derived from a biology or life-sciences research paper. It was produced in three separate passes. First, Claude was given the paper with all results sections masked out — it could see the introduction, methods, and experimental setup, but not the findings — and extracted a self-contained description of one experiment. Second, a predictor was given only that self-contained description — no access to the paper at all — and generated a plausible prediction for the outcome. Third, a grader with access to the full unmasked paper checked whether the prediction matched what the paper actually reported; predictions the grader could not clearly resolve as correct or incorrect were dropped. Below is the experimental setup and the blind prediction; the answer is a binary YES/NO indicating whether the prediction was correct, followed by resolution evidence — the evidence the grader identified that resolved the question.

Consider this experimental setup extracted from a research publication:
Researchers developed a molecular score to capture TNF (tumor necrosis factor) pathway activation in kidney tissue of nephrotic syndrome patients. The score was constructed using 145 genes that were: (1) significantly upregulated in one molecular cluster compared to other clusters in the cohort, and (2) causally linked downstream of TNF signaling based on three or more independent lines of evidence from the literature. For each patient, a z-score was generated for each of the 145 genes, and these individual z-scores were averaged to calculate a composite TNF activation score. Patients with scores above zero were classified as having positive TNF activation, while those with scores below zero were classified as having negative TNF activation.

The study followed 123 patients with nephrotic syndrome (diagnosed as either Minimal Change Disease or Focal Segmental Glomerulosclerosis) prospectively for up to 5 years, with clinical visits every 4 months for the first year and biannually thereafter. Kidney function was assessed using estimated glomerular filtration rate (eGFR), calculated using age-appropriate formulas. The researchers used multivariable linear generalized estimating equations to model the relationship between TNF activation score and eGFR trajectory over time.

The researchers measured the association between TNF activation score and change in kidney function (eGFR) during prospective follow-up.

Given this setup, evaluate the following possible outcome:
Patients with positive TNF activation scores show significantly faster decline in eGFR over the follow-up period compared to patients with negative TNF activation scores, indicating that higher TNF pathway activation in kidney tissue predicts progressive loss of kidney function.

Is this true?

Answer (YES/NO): YES